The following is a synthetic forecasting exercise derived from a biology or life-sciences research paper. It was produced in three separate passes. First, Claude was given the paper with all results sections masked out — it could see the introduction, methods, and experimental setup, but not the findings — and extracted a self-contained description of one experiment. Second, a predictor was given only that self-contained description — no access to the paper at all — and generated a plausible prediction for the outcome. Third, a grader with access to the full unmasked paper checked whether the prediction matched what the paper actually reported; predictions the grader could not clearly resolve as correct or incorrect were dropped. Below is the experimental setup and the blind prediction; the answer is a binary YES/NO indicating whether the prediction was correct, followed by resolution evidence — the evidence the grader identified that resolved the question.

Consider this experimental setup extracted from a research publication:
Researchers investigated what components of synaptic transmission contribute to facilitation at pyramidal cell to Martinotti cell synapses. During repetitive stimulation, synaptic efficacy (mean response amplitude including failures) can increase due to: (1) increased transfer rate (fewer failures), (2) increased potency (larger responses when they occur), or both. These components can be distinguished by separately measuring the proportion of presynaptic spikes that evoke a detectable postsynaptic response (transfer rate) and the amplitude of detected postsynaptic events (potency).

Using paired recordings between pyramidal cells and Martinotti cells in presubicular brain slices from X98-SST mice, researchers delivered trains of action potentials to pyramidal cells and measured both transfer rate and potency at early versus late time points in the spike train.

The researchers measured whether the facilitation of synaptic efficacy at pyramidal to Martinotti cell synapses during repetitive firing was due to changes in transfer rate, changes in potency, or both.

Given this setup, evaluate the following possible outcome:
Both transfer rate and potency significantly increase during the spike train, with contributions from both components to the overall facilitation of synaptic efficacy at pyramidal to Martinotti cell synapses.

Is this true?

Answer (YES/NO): NO